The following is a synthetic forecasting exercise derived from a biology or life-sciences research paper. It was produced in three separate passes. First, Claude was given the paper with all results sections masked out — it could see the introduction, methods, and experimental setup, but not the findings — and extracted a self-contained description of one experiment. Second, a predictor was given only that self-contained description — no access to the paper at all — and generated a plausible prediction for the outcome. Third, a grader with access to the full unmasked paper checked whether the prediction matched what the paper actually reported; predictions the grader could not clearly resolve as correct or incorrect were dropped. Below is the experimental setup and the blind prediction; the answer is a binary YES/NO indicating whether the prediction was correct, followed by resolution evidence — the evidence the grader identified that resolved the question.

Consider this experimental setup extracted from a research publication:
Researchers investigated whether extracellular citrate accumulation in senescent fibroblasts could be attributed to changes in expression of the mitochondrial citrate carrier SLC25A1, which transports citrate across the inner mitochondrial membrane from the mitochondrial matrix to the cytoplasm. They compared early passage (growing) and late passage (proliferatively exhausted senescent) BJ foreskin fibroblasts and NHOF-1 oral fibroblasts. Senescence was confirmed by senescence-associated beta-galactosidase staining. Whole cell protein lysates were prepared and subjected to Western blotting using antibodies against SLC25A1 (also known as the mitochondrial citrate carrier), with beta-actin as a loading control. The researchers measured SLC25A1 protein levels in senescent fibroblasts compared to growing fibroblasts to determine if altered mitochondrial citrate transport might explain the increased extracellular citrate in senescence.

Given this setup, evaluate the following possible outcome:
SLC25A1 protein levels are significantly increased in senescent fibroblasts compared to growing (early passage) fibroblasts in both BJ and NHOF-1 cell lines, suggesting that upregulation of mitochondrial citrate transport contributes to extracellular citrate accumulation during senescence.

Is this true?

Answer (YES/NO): NO